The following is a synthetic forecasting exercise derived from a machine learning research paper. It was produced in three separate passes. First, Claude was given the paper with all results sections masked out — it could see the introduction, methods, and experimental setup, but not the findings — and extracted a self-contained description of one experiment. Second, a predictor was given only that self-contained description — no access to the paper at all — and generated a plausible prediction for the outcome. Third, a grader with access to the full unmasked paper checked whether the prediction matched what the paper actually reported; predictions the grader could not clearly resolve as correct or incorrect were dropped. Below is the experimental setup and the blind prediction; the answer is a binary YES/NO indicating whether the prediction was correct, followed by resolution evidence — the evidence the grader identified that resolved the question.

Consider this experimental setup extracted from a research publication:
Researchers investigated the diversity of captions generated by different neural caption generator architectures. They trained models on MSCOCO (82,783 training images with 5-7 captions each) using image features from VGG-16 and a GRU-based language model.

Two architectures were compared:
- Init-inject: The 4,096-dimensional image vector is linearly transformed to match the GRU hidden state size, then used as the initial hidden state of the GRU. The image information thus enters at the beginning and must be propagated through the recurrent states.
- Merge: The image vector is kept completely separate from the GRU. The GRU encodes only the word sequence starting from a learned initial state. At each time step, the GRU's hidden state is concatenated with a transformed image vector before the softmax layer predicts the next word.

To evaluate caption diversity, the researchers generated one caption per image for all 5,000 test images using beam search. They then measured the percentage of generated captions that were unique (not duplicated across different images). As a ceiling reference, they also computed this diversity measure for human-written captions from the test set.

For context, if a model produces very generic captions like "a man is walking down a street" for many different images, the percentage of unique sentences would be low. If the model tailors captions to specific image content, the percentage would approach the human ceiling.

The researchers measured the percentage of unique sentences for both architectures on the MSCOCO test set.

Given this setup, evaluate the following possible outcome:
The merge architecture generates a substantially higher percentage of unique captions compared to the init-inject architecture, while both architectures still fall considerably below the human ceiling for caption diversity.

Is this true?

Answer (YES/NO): NO